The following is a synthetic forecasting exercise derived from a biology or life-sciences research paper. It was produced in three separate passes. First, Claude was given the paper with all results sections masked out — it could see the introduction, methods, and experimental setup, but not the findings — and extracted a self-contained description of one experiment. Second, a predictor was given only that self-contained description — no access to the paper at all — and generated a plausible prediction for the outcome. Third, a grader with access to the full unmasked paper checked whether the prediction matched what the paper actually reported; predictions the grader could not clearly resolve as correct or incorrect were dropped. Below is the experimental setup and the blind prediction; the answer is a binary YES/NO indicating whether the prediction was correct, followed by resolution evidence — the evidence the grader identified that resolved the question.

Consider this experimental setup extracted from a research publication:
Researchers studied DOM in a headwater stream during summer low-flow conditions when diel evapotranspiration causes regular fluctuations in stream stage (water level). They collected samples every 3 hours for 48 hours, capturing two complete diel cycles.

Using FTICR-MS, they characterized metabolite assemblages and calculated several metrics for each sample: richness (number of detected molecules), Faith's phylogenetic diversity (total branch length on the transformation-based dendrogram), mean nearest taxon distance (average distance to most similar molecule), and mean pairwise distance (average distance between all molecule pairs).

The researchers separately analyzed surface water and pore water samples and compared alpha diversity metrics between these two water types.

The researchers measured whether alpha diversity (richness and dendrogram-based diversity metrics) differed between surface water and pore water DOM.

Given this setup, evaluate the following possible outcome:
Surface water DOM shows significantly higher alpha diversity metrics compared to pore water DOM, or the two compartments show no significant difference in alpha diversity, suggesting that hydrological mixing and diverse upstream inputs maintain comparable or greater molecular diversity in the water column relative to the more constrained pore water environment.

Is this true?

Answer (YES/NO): YES